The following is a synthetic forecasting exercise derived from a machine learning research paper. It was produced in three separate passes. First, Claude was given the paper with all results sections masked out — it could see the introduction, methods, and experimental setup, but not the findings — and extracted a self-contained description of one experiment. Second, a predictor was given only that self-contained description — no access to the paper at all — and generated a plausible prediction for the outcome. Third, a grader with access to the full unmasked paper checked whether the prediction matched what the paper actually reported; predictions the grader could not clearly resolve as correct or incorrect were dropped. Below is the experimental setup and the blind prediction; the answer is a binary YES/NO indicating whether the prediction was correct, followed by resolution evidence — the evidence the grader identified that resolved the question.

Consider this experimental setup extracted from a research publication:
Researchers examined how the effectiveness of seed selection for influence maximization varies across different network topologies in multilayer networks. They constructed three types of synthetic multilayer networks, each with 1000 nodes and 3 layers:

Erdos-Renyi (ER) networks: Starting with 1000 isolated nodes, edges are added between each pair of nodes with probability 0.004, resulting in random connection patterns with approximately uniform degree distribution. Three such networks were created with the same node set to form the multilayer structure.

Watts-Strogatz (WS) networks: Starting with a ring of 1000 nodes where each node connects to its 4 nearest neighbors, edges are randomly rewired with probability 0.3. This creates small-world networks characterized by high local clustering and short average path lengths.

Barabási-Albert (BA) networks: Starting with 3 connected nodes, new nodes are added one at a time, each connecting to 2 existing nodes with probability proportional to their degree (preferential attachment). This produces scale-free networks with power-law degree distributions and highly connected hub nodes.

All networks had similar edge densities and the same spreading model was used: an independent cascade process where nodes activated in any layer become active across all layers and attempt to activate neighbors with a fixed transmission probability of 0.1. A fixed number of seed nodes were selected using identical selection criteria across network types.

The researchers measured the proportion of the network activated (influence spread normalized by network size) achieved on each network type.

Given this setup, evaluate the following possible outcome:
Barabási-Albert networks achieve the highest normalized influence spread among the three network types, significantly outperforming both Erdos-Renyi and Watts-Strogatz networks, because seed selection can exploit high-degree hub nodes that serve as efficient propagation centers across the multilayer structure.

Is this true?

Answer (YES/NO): NO